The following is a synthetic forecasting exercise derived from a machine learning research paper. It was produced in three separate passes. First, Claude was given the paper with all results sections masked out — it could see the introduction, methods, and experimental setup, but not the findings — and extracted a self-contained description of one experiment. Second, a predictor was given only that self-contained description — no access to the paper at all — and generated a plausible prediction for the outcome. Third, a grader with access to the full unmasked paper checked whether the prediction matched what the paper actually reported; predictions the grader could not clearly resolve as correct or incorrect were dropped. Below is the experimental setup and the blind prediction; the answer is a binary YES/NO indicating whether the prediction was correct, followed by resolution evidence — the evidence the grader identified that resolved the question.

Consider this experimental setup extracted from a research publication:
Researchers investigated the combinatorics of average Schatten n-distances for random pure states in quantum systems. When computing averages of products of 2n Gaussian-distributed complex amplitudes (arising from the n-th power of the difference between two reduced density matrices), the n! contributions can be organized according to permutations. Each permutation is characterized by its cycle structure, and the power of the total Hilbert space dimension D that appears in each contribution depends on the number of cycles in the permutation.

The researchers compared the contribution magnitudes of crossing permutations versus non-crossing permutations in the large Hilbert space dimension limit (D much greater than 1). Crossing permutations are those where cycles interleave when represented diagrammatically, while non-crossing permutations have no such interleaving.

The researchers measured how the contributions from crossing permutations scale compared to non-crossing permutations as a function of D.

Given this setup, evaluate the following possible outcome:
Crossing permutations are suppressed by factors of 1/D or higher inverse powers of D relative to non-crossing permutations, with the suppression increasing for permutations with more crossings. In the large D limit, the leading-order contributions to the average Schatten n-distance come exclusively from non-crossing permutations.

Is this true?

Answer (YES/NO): YES